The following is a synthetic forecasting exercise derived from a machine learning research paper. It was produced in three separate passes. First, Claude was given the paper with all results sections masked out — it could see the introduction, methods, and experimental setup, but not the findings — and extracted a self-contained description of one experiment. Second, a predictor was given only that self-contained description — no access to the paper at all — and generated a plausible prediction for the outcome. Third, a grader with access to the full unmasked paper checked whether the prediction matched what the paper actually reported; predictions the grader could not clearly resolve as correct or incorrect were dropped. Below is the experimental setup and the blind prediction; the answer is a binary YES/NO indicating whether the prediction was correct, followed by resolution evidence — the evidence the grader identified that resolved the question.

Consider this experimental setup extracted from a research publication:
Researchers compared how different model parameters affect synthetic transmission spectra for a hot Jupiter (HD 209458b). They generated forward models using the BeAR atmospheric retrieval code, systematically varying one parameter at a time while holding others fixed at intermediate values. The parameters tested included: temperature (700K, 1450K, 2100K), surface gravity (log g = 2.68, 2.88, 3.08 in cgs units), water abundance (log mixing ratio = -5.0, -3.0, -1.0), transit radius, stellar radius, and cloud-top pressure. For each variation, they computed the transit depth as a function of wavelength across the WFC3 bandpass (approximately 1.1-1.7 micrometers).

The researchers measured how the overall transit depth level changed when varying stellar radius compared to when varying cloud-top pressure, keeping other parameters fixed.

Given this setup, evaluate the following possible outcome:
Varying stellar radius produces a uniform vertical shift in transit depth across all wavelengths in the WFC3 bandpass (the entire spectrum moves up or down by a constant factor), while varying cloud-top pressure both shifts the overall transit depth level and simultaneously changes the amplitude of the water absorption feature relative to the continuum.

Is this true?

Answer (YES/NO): YES